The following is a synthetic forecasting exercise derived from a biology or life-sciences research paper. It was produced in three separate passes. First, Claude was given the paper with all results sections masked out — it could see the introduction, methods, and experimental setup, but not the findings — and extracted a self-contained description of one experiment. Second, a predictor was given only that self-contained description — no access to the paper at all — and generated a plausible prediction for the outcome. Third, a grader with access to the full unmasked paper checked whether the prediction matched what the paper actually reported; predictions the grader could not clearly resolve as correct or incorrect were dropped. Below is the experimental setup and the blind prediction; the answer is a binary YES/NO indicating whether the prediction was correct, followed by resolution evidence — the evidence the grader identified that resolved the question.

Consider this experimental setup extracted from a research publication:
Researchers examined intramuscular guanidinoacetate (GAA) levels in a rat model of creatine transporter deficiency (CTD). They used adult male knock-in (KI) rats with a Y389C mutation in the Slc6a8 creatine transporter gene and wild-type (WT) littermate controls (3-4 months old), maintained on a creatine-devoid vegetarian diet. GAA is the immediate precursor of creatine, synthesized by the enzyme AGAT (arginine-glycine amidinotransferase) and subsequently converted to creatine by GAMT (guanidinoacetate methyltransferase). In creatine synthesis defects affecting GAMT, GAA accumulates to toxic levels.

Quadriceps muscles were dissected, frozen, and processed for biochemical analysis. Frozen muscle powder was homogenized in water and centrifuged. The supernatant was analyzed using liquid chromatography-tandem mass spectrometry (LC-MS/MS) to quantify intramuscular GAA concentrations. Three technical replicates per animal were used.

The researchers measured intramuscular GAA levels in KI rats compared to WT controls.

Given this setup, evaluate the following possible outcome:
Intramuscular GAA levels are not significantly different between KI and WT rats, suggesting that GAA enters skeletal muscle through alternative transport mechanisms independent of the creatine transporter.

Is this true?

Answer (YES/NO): NO